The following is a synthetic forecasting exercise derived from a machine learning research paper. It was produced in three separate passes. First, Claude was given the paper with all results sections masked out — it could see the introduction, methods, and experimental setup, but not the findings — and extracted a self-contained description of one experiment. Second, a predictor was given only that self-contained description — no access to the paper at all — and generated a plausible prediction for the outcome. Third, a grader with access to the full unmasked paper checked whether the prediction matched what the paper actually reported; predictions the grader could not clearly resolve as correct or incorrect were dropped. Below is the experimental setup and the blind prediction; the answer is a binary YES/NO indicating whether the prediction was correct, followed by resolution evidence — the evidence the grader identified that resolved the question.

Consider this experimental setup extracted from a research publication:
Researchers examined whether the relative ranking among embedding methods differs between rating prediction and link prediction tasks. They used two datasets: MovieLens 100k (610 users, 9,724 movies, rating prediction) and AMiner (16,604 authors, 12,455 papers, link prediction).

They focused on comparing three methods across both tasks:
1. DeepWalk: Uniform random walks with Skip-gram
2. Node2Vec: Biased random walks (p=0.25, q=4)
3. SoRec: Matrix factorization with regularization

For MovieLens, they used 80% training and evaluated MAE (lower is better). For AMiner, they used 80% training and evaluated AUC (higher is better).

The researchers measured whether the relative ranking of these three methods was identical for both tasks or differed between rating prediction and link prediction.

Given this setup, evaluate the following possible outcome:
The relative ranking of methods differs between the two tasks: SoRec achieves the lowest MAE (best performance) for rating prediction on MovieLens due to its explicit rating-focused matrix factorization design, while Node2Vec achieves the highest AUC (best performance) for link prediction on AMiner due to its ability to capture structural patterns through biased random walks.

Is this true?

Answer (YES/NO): NO